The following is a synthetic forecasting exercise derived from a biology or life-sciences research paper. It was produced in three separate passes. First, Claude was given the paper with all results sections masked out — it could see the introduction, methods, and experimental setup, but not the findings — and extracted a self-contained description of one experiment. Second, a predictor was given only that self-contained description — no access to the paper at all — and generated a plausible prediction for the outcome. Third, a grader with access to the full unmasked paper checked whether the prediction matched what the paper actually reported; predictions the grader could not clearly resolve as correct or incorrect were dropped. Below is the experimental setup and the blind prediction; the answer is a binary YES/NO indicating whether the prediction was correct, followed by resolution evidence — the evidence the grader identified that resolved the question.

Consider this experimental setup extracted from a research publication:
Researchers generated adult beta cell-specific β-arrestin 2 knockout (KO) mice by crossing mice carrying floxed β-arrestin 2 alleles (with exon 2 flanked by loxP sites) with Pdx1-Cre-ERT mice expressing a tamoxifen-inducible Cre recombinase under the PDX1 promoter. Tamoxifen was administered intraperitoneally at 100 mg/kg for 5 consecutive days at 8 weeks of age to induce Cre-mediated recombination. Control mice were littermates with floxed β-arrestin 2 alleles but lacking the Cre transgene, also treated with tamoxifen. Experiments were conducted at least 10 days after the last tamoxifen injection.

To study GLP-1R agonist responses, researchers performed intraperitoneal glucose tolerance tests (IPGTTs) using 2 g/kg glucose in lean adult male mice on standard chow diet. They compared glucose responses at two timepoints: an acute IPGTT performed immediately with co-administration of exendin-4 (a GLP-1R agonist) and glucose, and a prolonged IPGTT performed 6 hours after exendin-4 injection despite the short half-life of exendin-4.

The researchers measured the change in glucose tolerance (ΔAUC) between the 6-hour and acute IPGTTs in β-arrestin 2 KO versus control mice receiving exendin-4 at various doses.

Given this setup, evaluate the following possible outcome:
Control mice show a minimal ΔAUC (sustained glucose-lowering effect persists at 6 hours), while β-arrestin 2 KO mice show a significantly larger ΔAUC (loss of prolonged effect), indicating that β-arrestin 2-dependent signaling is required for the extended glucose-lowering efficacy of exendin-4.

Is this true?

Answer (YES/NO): NO